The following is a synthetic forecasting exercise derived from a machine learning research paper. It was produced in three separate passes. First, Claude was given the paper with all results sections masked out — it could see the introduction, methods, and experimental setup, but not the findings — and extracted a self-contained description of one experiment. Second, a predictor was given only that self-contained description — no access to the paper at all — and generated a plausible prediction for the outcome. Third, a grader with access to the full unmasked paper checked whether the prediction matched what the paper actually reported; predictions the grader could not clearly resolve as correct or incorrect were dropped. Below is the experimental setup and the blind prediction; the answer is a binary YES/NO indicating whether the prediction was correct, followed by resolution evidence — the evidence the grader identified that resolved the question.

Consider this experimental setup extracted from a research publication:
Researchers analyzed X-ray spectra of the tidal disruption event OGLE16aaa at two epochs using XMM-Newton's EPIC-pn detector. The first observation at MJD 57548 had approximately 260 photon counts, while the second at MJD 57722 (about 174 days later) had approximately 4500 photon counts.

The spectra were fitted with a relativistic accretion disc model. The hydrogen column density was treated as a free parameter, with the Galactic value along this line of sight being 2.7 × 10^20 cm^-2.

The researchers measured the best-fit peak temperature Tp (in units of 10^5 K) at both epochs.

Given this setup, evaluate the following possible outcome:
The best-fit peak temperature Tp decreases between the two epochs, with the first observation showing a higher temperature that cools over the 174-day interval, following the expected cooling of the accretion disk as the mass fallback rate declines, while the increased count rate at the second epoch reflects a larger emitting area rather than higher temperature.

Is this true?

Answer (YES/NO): NO